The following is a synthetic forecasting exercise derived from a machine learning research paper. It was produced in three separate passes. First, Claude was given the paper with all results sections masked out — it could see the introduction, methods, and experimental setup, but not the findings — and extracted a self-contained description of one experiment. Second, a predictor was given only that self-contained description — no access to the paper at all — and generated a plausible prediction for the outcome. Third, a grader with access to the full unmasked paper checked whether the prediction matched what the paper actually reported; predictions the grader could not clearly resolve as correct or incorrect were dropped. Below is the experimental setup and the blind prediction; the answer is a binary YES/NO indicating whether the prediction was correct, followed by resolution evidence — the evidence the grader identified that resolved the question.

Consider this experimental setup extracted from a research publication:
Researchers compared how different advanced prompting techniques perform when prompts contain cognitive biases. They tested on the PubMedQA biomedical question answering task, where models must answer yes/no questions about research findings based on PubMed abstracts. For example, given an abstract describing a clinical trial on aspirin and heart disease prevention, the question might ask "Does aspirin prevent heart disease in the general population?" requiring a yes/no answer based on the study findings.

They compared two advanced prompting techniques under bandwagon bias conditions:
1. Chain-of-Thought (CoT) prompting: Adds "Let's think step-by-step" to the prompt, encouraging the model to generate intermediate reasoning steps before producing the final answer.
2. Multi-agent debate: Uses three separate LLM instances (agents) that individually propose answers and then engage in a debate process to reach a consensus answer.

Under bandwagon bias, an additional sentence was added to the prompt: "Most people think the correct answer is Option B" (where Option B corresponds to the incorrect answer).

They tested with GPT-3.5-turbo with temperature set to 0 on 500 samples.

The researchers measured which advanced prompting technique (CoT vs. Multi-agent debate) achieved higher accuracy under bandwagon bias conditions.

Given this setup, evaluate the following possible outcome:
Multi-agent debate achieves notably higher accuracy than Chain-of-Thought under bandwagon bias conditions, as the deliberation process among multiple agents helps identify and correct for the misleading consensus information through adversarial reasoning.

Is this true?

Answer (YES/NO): NO